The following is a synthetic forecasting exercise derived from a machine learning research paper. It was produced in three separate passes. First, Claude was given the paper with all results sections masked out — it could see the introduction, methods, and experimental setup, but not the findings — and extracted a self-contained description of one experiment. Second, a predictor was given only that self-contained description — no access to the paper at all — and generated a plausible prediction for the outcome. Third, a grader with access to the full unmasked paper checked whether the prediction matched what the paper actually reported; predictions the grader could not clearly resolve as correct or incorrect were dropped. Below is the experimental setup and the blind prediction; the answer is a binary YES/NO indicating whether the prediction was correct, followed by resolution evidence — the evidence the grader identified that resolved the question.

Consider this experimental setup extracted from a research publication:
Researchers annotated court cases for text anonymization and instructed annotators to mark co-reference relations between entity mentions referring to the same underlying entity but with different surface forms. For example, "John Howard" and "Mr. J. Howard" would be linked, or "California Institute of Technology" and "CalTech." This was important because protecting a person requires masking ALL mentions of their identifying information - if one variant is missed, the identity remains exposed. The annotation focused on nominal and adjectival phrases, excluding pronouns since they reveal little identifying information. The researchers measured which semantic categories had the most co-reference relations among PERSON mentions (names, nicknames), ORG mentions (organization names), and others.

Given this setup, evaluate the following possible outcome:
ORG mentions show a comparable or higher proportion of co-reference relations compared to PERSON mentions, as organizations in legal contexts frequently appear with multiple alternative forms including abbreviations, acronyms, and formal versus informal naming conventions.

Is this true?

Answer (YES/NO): YES